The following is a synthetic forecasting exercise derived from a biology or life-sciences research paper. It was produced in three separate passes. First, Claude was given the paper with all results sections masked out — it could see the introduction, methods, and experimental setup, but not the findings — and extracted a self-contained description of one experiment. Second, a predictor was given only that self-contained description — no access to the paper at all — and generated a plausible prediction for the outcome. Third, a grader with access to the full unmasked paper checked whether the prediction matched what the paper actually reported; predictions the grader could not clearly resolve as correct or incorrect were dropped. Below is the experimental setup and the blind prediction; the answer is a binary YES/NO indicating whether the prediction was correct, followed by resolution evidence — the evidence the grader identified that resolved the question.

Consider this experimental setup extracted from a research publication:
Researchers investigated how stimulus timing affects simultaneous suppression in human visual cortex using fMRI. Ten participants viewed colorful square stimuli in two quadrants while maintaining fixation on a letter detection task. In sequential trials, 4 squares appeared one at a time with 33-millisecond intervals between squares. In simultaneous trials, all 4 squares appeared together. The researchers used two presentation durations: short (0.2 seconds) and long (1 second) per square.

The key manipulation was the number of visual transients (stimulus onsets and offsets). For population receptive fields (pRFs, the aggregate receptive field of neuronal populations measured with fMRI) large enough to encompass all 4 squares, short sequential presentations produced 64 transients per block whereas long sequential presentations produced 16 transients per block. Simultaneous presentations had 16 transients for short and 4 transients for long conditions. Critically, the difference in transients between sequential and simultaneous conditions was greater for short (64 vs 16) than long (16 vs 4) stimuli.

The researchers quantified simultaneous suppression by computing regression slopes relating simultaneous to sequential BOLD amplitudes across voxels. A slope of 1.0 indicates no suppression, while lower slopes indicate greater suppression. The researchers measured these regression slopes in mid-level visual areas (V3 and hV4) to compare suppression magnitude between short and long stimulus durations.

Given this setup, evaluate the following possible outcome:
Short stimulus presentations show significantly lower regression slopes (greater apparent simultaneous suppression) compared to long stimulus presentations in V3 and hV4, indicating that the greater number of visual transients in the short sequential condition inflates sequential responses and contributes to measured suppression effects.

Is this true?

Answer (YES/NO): NO